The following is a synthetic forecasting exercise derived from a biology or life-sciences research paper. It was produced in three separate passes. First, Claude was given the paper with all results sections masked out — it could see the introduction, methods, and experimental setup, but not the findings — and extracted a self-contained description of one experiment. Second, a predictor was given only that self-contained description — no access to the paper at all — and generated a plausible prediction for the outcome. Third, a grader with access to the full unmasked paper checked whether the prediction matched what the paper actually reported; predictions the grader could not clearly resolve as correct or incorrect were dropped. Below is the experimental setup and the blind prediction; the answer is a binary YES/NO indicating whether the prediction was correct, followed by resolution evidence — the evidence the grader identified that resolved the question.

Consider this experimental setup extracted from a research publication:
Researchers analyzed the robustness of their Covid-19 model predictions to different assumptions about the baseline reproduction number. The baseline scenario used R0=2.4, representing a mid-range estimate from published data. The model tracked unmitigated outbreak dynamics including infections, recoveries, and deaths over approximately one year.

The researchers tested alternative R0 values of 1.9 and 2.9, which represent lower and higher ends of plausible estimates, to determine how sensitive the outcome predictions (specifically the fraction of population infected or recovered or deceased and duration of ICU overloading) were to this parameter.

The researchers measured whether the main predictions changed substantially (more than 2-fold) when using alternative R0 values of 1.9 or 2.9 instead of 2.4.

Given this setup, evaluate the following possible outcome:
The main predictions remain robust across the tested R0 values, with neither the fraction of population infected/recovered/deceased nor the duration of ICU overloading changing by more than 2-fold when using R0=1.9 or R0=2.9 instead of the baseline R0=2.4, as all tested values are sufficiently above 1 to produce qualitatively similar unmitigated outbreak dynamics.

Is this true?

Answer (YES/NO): YES